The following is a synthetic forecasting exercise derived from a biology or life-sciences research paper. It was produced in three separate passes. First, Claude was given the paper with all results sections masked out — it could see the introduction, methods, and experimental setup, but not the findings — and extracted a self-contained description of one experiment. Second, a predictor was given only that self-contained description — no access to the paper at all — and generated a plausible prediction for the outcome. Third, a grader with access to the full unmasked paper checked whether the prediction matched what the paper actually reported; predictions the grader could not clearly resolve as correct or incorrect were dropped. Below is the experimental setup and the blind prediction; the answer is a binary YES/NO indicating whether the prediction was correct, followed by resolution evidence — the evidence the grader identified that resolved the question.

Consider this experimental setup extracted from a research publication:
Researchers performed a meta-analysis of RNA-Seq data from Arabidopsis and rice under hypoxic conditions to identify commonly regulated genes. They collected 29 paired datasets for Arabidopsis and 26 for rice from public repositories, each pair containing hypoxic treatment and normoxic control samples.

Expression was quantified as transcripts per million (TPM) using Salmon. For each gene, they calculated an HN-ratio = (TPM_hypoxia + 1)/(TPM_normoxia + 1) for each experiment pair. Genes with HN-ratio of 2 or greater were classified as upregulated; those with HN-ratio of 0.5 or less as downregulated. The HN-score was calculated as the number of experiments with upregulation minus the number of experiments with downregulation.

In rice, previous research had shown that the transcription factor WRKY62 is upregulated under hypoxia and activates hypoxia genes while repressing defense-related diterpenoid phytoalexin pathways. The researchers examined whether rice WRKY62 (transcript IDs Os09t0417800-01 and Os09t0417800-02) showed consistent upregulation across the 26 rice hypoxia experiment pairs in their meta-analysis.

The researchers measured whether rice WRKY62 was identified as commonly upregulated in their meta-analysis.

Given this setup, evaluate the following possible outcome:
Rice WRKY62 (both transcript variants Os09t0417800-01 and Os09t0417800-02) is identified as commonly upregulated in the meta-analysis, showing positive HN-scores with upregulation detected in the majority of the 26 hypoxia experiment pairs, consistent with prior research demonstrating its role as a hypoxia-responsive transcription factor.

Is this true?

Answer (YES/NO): NO